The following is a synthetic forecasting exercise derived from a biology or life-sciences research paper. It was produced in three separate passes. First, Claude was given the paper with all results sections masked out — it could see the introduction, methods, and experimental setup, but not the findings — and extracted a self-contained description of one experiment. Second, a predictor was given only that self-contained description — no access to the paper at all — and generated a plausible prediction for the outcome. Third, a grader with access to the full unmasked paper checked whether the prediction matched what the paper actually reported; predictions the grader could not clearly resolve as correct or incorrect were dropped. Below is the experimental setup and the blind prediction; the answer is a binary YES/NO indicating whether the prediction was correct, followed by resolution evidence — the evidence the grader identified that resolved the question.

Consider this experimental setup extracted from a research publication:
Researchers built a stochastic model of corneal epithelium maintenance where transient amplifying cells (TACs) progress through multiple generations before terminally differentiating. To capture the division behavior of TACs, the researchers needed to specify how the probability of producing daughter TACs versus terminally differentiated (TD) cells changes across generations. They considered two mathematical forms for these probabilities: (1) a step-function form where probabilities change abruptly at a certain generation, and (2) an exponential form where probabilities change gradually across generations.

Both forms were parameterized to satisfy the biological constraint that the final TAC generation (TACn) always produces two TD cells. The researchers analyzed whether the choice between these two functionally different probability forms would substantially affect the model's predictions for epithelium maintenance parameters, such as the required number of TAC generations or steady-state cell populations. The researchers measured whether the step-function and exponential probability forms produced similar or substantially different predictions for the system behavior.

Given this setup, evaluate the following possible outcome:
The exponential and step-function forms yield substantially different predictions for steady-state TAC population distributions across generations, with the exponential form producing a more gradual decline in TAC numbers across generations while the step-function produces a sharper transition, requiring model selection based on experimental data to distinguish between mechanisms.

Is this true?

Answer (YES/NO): NO